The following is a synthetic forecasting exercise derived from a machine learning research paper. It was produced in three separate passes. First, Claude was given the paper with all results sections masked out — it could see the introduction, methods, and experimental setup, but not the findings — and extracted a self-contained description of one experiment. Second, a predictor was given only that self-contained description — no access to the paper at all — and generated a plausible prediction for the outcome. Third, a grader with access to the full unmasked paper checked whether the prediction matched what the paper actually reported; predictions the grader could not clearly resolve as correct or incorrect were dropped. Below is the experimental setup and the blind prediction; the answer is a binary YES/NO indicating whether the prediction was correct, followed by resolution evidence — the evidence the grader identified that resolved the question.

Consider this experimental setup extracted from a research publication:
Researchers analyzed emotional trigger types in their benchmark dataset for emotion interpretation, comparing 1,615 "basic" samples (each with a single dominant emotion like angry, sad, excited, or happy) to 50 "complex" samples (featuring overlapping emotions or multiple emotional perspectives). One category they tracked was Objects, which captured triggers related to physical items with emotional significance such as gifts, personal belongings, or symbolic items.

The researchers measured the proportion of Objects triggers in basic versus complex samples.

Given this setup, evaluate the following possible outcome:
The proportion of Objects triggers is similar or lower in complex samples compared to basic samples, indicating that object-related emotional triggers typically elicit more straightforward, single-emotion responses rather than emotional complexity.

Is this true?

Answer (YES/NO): NO